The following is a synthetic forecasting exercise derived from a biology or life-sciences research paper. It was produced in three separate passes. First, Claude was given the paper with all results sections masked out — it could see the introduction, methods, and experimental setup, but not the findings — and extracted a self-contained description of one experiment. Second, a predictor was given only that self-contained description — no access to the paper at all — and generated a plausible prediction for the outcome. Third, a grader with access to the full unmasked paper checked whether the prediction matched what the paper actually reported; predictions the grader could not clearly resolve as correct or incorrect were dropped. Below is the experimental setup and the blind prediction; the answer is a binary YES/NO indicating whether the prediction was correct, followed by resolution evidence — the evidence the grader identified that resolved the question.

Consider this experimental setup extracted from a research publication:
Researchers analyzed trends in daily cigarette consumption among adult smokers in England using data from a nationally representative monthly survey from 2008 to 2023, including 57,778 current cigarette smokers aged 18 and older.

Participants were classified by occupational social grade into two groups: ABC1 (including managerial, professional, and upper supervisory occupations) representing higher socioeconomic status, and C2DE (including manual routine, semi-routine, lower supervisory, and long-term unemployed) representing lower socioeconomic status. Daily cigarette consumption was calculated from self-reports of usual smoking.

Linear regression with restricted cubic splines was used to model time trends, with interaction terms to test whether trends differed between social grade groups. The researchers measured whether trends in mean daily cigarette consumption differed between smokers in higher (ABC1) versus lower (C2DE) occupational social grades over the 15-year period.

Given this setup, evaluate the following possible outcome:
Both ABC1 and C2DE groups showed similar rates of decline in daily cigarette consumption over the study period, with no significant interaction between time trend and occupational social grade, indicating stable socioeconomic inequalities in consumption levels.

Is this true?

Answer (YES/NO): YES